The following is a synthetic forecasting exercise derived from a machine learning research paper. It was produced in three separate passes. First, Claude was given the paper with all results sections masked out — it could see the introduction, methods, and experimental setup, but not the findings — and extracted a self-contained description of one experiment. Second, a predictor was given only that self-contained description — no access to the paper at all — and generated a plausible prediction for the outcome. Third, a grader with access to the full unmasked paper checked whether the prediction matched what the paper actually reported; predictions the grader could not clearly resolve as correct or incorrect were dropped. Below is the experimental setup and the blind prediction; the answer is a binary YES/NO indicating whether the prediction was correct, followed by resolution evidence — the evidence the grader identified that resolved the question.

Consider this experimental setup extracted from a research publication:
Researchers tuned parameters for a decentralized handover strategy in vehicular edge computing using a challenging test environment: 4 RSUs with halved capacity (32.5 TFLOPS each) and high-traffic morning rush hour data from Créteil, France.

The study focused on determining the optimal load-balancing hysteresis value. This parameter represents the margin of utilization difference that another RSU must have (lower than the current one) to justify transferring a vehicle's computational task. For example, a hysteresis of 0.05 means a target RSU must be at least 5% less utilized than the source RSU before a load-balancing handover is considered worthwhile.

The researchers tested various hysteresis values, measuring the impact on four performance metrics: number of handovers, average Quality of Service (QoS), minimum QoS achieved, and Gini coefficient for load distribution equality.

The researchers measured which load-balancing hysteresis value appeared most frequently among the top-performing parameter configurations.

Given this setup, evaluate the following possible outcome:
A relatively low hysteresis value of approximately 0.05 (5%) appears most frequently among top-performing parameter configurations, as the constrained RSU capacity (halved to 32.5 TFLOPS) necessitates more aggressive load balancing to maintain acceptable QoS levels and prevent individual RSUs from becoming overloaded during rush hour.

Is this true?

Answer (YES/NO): YES